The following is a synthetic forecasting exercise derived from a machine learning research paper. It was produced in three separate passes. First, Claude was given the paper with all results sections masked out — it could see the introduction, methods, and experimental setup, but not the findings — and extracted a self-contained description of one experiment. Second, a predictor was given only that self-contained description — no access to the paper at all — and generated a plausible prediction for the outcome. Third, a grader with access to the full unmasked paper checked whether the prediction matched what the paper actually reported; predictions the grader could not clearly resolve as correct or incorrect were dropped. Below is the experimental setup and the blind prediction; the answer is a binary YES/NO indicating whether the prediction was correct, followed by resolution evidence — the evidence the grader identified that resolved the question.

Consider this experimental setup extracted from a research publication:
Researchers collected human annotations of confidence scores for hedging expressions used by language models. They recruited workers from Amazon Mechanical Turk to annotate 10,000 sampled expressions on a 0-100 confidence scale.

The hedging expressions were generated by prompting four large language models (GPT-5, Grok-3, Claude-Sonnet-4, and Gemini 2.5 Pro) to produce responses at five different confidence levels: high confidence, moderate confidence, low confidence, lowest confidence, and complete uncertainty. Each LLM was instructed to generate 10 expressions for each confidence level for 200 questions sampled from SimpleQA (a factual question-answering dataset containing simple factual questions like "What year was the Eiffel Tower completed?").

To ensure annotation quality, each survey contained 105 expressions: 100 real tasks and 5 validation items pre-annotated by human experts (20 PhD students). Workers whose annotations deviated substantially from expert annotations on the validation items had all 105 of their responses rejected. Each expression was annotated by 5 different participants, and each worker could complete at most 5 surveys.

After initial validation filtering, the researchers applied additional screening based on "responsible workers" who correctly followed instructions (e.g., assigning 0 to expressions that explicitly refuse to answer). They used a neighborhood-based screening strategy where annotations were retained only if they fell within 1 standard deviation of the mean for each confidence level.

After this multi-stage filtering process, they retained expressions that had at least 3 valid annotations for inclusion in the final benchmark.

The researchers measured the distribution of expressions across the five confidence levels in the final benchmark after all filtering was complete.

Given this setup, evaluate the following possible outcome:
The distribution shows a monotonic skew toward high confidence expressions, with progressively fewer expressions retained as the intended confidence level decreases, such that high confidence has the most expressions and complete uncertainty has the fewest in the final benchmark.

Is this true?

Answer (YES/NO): NO